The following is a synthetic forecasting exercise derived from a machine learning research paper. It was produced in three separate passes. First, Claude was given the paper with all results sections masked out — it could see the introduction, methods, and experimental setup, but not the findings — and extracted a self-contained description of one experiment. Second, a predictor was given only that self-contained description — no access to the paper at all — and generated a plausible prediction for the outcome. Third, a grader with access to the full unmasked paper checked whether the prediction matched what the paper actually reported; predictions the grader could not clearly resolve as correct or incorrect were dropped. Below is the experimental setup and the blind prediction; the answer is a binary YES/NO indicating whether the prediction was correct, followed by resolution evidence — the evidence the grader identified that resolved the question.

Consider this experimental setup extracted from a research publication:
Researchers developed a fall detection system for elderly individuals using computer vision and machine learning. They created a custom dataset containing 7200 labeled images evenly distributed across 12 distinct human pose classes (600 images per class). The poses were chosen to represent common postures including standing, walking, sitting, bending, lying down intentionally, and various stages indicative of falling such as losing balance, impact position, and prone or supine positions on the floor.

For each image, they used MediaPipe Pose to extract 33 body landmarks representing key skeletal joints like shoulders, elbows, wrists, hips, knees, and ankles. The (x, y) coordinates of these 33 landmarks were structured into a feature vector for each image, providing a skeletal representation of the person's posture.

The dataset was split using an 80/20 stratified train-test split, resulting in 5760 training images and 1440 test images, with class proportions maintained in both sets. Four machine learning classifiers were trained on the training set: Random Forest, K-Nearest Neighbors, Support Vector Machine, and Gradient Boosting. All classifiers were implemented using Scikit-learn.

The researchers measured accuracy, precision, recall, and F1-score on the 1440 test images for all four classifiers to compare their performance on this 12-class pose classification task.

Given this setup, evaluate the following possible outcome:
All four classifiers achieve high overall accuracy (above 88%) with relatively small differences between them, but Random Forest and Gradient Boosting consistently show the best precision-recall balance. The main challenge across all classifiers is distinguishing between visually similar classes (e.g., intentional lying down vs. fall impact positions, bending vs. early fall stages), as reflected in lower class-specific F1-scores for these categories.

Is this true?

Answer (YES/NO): NO